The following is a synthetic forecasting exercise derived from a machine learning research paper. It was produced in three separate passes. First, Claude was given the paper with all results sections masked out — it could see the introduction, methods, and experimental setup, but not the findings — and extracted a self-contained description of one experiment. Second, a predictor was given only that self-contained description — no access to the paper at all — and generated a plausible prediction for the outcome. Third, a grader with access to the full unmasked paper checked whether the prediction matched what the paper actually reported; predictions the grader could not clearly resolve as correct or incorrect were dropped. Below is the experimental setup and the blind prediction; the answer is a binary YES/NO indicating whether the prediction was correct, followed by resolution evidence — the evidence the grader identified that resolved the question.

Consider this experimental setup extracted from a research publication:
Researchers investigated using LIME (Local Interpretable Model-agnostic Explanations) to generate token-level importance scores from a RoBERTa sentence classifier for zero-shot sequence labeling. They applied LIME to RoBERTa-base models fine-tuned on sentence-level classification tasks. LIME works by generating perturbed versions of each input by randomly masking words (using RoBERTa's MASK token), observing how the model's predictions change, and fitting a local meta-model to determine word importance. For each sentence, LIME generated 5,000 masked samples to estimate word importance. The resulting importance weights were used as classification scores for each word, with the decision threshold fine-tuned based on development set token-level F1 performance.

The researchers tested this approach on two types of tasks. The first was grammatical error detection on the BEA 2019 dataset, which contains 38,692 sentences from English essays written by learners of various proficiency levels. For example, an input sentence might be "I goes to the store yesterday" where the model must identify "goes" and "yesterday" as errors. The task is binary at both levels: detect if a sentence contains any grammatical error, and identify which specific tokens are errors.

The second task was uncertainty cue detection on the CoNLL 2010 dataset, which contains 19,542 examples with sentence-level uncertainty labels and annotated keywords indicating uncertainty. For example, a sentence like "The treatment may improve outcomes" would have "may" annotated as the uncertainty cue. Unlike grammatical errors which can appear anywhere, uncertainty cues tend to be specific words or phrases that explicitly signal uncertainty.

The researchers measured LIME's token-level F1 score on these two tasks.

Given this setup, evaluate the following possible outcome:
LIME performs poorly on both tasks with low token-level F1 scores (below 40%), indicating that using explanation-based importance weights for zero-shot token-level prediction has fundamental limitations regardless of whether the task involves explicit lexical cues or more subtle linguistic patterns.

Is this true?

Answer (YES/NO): NO